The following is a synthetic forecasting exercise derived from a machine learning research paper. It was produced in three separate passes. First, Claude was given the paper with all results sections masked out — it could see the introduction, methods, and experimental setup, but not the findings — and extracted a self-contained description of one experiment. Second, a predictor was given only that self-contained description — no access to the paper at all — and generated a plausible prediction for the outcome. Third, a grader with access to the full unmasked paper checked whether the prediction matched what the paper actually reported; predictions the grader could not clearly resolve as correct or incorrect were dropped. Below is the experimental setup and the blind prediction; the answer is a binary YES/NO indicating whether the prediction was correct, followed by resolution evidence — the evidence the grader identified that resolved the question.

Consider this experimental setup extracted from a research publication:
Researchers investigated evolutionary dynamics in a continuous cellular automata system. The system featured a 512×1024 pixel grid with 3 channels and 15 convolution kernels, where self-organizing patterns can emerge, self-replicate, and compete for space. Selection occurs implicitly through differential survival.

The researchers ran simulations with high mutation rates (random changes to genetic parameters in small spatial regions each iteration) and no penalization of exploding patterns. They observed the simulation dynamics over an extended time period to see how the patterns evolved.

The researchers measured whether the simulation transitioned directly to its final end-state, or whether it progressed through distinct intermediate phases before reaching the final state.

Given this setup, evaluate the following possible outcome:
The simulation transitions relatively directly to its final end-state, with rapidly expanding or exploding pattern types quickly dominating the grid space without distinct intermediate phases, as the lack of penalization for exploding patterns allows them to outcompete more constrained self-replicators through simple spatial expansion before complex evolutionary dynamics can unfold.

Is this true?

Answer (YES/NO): NO